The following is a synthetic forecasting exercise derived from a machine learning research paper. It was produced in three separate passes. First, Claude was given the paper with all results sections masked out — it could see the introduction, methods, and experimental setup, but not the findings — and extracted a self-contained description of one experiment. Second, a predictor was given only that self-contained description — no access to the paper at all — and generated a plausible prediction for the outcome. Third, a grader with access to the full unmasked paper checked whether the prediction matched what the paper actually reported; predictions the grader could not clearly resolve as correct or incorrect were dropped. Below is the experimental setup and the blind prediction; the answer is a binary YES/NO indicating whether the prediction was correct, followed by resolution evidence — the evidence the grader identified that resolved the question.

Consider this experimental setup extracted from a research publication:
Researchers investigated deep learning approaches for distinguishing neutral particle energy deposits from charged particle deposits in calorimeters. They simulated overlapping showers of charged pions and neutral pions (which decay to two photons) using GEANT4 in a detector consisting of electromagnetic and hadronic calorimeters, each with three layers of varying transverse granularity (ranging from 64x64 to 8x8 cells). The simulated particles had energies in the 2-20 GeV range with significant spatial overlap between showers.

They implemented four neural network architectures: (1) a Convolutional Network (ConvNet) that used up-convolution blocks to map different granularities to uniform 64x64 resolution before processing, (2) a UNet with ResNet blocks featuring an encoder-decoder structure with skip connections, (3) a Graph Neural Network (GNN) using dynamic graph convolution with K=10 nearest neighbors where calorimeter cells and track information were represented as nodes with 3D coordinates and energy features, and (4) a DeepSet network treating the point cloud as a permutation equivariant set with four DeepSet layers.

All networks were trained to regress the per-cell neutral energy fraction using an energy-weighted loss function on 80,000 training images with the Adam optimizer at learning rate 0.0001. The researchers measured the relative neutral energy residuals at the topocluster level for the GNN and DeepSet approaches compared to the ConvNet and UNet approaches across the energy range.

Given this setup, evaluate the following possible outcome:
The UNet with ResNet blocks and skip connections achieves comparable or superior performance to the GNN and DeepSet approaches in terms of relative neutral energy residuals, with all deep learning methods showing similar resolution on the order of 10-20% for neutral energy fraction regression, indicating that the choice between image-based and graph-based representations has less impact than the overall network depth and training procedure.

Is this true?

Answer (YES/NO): NO